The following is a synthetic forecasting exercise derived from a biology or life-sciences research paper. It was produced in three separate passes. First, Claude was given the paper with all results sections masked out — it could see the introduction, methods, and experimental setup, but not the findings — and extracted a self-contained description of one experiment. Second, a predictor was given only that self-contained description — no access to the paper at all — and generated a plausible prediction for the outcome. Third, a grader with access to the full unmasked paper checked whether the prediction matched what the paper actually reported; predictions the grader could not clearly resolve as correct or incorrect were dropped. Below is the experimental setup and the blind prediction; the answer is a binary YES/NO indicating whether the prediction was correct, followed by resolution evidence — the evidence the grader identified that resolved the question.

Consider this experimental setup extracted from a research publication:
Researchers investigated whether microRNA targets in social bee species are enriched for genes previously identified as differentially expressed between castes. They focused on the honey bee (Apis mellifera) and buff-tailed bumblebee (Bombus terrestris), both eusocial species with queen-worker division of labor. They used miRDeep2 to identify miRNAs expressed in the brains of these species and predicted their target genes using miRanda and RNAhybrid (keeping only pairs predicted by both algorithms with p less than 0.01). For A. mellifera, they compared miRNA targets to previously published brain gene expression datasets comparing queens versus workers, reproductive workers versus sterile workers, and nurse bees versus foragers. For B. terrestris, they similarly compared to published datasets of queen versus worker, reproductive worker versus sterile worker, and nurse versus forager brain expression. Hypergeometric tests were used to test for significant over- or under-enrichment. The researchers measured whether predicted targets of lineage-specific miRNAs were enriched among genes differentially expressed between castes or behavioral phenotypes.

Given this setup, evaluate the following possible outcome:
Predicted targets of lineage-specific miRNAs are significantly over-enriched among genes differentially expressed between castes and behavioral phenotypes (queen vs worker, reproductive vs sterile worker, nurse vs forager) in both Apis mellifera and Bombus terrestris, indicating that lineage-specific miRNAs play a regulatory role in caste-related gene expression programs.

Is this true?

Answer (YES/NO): NO